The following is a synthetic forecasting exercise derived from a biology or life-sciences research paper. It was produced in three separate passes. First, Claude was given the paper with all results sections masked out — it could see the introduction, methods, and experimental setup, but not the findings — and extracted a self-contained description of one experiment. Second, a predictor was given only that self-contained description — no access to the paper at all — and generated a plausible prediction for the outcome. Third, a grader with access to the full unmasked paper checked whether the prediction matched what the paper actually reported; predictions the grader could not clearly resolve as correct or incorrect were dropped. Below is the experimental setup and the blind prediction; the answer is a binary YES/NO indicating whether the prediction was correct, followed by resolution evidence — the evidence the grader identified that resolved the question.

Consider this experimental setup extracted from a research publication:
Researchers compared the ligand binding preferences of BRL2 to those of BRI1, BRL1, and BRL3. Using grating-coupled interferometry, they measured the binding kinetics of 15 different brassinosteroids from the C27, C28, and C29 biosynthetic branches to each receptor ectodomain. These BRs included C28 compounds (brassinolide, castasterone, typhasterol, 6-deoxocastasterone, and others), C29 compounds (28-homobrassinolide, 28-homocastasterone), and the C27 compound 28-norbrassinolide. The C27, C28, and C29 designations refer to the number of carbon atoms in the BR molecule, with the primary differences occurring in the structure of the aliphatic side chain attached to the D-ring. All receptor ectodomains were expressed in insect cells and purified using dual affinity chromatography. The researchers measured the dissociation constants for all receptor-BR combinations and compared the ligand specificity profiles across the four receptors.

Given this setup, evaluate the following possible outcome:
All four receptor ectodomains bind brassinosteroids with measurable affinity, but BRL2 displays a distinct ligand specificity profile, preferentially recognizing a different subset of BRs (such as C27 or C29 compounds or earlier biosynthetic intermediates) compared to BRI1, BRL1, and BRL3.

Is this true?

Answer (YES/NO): NO